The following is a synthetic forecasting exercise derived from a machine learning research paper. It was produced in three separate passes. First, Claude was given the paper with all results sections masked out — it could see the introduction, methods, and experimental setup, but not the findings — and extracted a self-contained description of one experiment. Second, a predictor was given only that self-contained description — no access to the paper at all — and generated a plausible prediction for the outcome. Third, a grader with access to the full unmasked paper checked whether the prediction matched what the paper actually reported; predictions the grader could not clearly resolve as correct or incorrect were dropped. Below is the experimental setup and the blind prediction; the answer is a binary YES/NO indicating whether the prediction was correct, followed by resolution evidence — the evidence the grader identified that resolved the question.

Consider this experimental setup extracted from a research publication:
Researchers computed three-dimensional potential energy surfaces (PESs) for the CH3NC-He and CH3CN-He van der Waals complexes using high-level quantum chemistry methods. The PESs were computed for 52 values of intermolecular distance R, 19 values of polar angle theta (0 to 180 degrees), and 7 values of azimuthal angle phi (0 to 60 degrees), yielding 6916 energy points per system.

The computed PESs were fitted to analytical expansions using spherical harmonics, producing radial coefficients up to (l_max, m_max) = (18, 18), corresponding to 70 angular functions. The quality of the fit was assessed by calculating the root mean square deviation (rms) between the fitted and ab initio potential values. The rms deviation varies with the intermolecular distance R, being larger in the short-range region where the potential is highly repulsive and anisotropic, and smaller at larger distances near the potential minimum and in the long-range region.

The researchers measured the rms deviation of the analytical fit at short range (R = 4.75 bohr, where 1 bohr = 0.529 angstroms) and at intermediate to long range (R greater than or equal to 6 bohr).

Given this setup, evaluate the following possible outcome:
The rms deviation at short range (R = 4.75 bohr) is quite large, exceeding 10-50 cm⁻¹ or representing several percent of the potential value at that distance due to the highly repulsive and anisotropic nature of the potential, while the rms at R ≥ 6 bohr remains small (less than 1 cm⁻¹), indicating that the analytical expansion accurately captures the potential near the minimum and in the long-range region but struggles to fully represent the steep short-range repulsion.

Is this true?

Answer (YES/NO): YES